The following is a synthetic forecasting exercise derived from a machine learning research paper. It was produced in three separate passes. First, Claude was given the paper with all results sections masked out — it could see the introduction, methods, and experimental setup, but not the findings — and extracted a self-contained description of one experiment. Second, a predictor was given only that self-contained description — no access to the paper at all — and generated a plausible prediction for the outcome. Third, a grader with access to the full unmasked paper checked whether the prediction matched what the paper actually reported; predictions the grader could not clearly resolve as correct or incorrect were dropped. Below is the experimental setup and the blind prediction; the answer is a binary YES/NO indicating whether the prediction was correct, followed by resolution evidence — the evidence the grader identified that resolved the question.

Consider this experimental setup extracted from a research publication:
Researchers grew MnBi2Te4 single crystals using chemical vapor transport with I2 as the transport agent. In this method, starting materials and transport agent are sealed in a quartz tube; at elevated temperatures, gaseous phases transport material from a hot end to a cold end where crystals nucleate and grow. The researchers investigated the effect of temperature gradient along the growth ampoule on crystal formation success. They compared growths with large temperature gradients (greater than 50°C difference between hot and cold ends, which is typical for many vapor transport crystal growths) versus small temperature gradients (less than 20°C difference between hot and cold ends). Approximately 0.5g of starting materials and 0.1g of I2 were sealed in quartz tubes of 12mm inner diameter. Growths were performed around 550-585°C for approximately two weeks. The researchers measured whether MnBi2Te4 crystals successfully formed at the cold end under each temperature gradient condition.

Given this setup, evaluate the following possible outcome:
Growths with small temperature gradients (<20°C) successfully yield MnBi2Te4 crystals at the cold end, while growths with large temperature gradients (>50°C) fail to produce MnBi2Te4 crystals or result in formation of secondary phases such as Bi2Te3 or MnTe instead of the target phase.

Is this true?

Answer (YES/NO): YES